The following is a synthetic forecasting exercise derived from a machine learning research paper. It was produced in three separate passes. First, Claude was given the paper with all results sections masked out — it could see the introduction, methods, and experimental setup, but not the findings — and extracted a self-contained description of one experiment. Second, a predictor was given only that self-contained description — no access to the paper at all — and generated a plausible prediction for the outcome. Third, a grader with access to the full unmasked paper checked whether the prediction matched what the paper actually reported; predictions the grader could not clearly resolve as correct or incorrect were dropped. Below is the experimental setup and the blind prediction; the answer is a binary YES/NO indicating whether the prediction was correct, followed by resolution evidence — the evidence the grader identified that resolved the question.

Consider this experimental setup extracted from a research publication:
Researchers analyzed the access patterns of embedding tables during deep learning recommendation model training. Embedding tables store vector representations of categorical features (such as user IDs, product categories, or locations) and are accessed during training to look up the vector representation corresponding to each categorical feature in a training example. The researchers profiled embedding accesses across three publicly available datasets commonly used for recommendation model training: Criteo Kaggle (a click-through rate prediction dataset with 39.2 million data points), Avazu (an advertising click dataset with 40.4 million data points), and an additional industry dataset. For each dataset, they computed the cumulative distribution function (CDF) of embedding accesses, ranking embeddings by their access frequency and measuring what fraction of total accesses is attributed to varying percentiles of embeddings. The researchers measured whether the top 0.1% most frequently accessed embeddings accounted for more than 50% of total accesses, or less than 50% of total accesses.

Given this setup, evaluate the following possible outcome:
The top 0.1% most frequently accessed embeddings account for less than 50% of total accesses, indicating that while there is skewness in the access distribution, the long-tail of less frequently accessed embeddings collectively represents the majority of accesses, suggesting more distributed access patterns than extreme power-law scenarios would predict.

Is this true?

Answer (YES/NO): NO